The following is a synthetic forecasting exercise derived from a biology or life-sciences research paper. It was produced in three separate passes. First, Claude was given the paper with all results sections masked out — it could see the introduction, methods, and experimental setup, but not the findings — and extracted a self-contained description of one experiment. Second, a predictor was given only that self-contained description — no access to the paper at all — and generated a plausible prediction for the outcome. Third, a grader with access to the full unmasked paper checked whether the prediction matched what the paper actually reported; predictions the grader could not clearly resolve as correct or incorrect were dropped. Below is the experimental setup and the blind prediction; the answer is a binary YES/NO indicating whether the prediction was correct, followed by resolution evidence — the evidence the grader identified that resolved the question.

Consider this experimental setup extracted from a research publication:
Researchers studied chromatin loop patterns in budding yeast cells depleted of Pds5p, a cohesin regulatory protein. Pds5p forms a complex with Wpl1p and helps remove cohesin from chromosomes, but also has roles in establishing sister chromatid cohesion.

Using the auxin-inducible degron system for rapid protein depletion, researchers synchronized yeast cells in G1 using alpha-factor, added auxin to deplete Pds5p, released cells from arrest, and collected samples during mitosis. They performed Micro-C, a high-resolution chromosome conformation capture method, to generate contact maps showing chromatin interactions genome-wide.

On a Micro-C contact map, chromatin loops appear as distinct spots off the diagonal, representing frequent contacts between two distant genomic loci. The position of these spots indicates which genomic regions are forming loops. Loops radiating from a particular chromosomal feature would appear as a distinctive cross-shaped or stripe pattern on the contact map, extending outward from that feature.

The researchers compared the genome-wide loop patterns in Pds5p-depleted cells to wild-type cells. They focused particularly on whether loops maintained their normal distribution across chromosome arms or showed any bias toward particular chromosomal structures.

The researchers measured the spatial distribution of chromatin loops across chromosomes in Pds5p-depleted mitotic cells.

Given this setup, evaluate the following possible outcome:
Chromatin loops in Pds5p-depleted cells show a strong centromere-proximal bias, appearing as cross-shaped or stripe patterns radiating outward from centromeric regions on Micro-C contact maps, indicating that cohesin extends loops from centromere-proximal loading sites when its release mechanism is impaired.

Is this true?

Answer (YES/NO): YES